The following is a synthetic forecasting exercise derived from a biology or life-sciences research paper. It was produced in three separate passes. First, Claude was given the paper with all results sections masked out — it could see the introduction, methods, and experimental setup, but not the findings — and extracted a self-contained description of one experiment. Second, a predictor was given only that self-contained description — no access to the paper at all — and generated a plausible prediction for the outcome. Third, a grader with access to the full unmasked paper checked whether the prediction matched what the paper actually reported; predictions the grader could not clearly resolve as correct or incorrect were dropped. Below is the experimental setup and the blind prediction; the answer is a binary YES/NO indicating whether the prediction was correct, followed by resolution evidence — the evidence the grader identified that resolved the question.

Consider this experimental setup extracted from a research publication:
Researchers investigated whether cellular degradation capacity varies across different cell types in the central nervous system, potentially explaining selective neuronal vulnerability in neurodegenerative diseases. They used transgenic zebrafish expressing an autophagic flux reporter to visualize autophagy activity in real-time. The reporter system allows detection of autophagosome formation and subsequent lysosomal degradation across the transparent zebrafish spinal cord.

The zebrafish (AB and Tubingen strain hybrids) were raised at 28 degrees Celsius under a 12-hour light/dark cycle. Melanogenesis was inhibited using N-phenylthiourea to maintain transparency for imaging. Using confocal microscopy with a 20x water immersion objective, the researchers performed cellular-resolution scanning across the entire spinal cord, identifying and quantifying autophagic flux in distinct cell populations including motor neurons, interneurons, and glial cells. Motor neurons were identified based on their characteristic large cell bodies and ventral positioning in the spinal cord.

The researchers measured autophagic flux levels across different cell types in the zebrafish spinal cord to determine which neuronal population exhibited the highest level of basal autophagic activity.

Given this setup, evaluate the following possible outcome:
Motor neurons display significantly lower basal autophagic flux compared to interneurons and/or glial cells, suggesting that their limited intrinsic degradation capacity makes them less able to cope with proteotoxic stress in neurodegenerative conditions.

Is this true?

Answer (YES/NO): NO